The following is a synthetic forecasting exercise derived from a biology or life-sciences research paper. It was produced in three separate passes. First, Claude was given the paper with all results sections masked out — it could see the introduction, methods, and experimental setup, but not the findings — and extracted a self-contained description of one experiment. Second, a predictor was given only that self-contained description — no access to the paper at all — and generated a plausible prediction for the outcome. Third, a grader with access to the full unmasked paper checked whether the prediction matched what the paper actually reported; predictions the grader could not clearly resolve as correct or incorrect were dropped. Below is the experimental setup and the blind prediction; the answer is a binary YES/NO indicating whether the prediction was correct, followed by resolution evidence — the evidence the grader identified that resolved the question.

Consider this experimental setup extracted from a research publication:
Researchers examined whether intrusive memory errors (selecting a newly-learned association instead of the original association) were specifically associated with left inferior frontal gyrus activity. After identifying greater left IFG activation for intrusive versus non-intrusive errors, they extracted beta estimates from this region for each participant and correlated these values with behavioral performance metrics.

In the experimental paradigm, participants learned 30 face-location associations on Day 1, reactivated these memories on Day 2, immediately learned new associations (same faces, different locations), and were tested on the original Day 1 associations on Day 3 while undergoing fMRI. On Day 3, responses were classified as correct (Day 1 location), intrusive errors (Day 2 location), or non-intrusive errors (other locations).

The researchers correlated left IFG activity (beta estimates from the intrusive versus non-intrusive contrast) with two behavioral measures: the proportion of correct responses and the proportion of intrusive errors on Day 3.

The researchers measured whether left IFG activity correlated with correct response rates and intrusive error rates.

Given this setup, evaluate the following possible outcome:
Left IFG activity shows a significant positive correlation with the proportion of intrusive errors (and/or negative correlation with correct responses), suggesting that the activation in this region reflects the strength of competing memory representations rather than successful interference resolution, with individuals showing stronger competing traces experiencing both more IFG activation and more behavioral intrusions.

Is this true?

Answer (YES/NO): NO